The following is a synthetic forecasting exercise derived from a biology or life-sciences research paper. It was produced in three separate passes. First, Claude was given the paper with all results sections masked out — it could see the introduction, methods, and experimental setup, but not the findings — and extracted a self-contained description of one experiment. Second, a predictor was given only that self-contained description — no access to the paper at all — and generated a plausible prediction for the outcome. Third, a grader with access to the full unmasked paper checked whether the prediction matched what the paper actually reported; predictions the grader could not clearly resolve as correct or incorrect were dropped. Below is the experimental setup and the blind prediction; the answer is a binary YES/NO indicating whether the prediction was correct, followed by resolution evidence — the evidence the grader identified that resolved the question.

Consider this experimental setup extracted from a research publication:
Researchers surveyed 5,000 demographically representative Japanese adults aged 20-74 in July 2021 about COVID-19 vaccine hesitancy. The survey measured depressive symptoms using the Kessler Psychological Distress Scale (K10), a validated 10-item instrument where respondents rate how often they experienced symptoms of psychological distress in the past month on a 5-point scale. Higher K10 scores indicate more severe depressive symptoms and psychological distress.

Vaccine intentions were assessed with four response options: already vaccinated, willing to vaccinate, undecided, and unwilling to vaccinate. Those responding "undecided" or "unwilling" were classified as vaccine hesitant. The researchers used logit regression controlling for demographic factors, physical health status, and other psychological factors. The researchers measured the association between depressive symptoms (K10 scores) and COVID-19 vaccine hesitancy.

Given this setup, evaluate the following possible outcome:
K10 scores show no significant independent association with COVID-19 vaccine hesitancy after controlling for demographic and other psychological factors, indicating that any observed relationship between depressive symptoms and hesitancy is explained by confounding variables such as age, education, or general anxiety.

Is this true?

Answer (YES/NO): YES